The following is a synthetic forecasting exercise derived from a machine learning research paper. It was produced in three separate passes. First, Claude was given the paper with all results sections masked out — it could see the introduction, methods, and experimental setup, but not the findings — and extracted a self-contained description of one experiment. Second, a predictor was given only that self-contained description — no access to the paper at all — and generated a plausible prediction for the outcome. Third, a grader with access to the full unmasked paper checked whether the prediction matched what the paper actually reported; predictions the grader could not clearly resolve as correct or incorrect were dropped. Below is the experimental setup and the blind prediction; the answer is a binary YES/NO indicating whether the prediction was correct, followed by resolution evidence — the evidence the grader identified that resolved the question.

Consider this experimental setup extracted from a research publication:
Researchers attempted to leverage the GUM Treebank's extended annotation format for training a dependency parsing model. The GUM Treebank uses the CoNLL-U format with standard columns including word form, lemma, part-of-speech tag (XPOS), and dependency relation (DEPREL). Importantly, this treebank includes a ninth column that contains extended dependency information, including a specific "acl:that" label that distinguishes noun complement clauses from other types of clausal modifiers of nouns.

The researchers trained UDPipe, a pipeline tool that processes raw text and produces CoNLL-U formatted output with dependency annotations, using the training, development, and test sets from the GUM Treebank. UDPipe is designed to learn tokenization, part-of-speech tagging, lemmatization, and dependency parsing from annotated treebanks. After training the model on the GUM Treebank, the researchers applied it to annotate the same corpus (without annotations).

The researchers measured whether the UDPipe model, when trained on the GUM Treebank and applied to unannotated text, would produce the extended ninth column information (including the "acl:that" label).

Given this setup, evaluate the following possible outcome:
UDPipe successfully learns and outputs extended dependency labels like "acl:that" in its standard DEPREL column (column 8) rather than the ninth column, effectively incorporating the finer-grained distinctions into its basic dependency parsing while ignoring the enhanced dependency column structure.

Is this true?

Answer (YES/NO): NO